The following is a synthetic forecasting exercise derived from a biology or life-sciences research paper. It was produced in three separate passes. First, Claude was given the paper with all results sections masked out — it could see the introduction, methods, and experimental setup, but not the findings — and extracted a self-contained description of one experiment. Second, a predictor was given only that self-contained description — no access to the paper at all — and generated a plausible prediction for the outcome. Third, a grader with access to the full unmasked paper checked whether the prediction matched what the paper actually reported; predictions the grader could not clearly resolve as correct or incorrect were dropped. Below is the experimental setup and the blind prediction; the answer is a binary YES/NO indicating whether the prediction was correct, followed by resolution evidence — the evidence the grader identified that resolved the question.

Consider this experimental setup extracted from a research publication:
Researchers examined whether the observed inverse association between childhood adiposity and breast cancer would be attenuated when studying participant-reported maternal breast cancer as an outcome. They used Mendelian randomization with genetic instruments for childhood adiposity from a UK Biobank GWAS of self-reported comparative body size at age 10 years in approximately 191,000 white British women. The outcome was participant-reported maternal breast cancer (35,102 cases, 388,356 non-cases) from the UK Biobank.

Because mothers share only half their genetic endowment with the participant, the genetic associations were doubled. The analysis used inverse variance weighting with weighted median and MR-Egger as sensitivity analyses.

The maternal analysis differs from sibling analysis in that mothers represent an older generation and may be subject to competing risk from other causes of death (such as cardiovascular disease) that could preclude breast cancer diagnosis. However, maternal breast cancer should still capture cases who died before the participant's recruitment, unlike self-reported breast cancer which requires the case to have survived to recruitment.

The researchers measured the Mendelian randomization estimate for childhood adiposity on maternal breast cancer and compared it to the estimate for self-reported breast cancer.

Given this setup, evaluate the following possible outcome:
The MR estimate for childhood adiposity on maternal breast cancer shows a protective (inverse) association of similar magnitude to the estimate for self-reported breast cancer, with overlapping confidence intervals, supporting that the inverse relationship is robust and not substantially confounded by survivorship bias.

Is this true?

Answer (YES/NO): NO